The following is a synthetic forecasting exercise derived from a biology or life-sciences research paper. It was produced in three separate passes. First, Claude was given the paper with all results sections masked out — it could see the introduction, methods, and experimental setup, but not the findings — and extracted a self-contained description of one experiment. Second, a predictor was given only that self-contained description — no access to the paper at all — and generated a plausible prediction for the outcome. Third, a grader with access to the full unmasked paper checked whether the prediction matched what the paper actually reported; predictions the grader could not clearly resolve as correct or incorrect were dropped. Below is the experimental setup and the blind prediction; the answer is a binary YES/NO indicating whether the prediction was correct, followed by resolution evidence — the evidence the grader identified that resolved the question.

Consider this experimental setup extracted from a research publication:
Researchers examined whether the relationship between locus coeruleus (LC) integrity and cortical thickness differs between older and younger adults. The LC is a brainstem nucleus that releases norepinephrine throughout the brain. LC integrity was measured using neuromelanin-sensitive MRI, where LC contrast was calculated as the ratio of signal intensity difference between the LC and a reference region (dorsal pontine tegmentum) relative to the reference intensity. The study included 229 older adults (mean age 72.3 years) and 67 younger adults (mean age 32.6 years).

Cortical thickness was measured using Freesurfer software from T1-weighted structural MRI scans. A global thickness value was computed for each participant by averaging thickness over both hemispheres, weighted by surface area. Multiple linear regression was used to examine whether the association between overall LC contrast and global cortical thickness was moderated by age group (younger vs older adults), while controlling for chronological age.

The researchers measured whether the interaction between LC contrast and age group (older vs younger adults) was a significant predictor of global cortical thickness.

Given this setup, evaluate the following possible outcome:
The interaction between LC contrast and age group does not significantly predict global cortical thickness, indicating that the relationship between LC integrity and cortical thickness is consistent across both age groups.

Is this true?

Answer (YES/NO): NO